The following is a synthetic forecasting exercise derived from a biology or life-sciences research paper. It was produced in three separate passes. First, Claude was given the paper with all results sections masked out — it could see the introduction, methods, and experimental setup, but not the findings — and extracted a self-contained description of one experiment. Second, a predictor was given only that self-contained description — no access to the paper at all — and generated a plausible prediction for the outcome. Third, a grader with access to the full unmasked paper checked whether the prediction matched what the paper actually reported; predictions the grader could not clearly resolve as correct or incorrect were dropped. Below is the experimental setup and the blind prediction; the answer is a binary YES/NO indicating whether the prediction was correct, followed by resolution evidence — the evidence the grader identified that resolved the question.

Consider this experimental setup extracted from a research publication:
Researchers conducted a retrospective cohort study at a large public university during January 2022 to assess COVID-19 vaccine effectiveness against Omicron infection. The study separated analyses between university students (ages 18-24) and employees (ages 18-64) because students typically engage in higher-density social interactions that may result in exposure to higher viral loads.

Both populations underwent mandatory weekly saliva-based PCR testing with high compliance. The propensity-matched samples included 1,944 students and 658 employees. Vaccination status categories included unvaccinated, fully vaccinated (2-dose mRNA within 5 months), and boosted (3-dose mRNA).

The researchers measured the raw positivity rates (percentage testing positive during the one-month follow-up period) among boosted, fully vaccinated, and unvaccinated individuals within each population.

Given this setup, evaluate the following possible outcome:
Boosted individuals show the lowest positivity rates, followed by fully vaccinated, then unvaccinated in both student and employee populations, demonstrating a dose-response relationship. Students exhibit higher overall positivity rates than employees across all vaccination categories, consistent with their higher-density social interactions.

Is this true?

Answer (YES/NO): NO